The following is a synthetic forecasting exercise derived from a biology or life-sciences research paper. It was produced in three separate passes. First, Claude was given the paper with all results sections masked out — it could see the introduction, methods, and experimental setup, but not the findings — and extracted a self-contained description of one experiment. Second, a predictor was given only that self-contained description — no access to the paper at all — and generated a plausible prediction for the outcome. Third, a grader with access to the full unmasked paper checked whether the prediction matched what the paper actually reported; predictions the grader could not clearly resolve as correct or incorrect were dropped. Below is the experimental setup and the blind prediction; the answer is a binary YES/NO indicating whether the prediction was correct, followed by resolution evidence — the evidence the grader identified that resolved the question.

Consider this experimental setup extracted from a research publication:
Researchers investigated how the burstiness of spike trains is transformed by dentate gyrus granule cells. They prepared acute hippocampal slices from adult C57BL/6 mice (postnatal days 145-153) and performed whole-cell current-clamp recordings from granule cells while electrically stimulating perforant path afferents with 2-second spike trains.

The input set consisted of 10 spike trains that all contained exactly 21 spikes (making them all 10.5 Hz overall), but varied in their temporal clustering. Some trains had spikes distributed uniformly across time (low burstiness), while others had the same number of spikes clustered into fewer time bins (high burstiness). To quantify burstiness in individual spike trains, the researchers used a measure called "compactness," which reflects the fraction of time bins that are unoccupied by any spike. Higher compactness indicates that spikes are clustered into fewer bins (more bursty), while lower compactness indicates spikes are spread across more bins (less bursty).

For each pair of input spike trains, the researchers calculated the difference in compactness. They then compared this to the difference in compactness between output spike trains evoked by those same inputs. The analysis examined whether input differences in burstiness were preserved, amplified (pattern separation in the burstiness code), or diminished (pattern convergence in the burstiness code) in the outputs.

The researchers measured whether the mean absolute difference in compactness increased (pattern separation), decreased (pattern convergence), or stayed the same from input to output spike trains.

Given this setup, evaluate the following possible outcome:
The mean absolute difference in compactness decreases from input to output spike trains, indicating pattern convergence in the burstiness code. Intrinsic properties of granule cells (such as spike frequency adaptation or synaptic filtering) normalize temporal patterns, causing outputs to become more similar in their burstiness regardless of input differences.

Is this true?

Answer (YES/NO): YES